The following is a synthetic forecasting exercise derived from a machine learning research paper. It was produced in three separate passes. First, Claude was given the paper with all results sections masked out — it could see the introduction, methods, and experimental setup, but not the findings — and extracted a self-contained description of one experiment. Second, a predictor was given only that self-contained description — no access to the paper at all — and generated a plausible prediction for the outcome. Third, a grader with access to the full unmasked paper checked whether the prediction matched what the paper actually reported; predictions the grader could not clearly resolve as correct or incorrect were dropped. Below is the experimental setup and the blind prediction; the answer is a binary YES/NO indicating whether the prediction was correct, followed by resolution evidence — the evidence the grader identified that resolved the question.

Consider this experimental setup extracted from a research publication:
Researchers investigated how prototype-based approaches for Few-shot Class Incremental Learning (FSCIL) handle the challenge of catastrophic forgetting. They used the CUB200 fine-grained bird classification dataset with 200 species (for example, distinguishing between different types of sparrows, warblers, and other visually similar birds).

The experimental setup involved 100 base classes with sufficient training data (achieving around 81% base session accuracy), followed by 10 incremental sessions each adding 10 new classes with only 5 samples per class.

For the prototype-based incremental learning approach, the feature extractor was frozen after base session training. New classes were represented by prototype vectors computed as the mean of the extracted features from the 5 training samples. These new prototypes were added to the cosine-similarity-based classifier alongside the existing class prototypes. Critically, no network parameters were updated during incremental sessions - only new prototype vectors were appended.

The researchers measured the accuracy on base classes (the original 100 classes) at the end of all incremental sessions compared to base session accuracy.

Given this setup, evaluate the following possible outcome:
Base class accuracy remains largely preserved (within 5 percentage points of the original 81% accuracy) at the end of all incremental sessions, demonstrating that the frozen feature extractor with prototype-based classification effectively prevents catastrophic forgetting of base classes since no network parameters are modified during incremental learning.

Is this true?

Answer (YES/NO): YES